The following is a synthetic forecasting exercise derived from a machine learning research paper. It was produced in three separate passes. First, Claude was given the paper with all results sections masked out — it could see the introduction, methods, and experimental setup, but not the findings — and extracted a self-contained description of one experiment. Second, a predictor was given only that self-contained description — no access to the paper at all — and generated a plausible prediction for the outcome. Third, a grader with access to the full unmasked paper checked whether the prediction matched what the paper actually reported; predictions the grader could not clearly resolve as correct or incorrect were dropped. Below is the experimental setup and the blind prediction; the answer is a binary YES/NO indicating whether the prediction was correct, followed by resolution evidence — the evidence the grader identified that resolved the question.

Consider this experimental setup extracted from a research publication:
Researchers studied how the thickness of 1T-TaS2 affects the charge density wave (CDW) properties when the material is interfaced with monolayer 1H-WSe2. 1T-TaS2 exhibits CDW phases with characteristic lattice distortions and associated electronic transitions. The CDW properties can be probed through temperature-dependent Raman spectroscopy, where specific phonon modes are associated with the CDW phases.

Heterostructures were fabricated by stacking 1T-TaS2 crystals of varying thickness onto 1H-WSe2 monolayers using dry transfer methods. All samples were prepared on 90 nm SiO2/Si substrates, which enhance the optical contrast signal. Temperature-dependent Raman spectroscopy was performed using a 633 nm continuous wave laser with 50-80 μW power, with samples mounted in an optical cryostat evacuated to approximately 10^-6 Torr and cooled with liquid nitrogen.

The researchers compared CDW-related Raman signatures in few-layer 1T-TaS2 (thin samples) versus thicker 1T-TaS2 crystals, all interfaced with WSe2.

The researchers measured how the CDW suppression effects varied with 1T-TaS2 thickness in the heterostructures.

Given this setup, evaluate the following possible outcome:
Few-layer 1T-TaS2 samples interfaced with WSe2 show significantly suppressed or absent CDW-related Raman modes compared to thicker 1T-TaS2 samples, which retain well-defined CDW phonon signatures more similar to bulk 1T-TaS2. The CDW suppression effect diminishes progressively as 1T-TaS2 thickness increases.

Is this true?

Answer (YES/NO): YES